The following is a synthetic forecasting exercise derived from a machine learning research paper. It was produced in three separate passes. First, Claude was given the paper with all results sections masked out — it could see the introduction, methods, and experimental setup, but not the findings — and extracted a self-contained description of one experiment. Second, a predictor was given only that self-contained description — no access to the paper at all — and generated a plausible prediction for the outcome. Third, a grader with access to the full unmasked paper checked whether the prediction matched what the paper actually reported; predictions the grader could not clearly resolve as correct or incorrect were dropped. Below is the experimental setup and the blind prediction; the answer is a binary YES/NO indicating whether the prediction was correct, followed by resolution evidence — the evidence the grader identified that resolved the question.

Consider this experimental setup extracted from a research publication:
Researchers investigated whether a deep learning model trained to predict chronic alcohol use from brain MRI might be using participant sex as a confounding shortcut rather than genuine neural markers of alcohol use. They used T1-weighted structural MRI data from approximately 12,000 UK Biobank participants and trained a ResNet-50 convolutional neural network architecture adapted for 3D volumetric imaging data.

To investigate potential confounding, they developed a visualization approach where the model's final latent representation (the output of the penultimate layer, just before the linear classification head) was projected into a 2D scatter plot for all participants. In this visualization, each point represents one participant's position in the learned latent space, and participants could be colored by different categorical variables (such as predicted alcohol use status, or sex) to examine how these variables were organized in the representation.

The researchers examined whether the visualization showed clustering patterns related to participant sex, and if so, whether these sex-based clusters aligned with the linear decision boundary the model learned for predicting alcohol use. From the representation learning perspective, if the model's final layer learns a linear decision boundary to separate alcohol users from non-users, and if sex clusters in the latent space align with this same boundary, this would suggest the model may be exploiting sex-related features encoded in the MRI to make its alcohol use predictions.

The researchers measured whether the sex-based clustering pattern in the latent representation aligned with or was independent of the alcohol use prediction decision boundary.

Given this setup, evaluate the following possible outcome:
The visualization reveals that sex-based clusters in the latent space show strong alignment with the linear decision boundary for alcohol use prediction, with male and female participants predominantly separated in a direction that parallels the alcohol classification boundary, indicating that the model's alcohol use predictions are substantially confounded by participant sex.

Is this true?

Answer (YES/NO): YES